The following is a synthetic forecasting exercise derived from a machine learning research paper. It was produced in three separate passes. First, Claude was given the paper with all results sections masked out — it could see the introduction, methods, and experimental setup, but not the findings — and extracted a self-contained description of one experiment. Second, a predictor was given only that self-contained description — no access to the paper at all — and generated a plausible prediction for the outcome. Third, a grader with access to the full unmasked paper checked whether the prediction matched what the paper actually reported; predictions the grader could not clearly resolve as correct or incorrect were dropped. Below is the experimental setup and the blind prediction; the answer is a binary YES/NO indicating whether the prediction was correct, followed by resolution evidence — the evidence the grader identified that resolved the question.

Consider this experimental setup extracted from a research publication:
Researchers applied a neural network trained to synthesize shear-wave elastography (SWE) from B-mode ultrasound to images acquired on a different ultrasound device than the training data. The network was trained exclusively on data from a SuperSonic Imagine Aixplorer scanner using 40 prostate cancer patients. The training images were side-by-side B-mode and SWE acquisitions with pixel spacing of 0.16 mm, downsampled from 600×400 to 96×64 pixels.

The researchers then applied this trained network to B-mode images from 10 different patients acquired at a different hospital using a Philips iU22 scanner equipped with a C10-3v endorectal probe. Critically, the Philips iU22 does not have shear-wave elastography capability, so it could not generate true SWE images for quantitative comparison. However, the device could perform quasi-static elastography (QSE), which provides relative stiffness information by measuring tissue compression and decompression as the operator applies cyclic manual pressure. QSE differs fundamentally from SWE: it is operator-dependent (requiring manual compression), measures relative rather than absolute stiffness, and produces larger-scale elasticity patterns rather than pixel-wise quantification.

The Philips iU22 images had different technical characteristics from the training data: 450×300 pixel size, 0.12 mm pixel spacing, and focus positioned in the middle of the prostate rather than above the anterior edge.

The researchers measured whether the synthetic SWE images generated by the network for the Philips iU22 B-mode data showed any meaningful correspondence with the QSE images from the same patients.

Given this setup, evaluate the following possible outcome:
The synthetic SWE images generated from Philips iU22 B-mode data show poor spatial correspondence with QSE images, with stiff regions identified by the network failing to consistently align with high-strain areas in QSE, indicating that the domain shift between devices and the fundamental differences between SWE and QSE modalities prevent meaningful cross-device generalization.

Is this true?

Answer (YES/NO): NO